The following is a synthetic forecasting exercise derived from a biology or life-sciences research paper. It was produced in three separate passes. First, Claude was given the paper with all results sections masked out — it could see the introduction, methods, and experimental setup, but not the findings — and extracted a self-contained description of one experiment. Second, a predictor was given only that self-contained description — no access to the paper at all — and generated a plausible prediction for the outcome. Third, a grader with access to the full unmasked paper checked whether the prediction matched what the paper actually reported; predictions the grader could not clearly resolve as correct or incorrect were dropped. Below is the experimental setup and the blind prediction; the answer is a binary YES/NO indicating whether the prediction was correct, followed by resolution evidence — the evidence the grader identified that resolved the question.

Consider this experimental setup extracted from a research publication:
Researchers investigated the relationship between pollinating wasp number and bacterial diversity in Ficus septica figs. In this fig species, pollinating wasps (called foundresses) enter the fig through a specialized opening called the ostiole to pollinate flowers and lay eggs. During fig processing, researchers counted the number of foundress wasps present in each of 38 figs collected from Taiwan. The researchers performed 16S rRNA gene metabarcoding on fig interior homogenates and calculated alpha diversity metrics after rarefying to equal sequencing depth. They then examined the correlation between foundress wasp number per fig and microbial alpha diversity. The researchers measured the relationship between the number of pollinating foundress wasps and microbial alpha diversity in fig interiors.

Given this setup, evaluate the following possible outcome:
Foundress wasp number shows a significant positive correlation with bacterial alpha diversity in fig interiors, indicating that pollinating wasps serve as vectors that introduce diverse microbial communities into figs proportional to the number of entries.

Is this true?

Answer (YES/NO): NO